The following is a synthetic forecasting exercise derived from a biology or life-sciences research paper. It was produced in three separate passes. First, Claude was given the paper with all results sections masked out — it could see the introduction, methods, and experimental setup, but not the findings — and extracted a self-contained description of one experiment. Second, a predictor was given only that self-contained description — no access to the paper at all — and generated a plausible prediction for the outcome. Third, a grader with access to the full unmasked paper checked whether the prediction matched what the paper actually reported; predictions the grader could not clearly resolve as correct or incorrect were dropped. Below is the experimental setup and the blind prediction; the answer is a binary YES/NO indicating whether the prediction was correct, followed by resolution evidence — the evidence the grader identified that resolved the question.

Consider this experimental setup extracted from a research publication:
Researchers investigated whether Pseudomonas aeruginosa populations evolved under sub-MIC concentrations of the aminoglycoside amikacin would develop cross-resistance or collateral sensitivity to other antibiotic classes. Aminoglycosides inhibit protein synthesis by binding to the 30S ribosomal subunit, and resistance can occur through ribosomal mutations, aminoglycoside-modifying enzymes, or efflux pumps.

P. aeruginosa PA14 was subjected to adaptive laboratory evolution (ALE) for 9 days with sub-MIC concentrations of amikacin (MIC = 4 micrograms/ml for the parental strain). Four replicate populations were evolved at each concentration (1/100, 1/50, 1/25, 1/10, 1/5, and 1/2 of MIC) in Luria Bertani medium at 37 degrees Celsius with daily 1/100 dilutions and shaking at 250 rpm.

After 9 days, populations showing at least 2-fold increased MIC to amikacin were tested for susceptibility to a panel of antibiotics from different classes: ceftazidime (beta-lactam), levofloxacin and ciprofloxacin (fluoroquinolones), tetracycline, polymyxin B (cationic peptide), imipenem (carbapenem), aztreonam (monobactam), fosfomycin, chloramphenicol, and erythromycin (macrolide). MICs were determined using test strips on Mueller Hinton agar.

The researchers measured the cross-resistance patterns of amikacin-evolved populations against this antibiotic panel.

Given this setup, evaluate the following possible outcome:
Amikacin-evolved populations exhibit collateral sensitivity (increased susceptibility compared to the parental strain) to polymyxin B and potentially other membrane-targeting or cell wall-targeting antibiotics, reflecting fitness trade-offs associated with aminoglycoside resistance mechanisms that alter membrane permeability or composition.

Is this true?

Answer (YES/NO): NO